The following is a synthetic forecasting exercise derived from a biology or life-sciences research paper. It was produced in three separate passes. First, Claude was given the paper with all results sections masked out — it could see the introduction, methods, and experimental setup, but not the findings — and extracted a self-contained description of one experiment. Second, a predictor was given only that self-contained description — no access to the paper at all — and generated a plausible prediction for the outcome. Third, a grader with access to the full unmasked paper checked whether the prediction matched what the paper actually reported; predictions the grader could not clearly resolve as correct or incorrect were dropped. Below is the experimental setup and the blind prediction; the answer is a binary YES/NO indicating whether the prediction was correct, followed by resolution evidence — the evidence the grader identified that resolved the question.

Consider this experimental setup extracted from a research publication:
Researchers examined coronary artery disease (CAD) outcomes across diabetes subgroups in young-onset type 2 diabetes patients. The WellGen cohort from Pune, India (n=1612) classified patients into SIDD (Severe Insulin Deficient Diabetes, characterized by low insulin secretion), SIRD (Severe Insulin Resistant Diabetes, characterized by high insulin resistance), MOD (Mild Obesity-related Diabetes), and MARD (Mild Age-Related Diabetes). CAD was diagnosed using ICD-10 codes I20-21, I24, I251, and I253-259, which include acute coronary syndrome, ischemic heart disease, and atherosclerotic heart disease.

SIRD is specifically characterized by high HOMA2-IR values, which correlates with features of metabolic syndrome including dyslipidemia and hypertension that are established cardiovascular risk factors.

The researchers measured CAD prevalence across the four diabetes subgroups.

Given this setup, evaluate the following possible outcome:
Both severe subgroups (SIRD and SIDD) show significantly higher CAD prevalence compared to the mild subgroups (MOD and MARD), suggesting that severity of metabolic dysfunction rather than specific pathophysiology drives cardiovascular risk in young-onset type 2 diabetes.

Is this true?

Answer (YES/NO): NO